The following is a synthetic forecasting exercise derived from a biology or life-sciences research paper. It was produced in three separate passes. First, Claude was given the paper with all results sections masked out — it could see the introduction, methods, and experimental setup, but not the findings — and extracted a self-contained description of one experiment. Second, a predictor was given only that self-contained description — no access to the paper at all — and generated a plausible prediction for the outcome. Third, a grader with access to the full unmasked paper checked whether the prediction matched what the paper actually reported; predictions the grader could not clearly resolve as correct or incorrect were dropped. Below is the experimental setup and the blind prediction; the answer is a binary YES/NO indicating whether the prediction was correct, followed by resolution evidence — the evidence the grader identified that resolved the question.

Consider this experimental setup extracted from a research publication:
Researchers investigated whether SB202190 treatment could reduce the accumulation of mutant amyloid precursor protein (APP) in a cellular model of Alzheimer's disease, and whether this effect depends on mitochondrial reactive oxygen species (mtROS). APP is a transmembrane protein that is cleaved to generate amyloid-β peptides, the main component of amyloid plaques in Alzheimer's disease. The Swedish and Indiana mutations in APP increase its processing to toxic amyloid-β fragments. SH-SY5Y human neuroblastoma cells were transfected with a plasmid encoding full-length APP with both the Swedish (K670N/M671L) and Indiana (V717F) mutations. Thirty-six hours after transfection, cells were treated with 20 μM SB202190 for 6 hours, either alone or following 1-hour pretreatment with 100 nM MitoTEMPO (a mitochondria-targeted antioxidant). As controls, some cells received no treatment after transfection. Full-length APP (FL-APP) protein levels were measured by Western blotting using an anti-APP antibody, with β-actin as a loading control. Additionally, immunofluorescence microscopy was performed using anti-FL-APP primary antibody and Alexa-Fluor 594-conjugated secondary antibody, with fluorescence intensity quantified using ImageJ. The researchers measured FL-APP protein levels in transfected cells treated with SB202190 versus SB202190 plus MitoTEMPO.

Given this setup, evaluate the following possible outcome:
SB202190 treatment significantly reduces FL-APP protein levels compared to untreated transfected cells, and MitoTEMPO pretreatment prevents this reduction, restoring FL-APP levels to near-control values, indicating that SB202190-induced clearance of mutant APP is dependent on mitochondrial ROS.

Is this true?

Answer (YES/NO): YES